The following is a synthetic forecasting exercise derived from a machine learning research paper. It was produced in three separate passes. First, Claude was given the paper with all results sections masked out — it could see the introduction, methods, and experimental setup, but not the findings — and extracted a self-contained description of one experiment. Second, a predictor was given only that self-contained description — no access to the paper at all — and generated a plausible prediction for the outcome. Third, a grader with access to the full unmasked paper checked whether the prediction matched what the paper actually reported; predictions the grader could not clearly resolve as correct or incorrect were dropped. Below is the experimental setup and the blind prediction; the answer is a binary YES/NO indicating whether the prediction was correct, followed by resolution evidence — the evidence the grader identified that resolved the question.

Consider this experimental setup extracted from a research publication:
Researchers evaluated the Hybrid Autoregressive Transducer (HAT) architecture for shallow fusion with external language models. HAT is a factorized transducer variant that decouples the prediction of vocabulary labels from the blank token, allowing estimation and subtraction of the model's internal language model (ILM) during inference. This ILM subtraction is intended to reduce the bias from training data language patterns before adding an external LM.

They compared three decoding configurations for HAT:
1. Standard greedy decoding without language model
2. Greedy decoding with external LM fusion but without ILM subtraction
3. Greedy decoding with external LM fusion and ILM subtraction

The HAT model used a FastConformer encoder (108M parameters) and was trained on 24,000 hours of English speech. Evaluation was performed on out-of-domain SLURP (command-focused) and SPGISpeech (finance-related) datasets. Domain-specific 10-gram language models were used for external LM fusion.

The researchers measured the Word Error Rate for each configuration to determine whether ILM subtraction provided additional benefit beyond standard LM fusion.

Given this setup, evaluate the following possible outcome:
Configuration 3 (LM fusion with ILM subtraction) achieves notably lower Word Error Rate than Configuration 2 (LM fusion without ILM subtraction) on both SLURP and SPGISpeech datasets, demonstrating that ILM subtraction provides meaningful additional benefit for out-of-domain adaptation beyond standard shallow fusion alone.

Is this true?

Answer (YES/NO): NO